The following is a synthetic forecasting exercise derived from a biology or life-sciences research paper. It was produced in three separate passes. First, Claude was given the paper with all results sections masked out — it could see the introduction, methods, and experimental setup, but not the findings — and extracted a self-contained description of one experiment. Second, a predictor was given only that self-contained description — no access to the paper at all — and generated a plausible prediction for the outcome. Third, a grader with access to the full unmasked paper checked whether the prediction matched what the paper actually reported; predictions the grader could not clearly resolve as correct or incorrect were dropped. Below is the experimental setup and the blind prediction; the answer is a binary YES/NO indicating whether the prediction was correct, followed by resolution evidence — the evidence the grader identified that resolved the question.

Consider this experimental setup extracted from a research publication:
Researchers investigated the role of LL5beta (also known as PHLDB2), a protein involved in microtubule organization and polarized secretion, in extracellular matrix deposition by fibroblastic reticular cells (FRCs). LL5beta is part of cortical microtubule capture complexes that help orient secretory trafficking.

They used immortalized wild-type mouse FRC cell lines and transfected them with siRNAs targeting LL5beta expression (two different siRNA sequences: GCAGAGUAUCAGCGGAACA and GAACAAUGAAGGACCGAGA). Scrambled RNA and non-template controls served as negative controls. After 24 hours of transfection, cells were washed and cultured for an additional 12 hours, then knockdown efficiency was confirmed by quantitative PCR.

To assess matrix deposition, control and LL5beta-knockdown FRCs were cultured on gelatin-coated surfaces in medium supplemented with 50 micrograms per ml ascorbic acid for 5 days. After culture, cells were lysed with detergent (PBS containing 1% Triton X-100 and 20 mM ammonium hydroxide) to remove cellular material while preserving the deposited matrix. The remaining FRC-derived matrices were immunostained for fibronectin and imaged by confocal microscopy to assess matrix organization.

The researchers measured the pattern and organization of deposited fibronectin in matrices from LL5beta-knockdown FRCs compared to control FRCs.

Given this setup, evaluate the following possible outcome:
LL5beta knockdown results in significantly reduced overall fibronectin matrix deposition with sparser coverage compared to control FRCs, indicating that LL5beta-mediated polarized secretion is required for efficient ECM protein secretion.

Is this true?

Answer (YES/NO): YES